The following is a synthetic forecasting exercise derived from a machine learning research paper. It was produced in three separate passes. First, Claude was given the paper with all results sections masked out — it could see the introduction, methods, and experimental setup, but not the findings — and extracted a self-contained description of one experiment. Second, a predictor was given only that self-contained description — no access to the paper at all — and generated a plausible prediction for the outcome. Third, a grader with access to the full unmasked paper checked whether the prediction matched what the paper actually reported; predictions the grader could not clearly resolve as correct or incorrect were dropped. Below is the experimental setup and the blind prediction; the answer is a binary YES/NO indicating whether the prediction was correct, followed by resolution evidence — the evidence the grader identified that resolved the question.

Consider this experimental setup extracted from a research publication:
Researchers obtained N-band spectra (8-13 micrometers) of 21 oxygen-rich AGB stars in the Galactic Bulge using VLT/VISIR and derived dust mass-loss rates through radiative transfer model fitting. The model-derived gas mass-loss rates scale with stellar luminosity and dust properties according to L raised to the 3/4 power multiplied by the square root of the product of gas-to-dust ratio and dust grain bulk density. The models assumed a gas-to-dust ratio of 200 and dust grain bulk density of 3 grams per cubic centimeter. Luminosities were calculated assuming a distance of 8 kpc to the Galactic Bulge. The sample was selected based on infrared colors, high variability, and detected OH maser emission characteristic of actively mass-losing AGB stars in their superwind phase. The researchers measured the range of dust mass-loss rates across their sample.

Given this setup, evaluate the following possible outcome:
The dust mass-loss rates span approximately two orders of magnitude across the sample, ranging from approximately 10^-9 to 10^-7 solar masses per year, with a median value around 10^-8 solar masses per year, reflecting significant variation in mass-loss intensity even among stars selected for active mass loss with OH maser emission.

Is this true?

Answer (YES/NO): NO